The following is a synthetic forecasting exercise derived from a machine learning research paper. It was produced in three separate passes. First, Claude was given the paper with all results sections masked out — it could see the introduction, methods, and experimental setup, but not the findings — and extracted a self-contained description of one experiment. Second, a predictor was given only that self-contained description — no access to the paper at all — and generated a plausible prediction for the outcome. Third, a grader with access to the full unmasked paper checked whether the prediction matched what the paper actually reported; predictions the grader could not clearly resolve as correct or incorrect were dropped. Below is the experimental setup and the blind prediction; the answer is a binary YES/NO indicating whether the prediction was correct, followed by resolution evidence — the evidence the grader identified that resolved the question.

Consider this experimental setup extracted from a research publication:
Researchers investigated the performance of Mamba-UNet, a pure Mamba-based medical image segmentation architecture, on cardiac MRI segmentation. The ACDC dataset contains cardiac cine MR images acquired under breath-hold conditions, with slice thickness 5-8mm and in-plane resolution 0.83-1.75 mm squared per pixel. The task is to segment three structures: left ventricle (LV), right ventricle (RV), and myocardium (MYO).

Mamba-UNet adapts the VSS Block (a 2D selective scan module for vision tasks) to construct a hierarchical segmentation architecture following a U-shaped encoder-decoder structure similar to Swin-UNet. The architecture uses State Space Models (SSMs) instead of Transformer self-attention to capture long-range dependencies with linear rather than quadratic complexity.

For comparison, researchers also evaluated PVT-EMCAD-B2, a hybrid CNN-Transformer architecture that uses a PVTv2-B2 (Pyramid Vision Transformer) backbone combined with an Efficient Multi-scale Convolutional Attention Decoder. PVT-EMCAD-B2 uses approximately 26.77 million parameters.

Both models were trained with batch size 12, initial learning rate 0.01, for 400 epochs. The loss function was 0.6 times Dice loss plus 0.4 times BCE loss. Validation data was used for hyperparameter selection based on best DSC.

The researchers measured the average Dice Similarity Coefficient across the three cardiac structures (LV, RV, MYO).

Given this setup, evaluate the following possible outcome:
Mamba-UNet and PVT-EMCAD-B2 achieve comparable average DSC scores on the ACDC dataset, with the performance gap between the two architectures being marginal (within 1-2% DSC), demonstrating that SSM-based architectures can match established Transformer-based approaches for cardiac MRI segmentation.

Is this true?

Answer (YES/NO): NO